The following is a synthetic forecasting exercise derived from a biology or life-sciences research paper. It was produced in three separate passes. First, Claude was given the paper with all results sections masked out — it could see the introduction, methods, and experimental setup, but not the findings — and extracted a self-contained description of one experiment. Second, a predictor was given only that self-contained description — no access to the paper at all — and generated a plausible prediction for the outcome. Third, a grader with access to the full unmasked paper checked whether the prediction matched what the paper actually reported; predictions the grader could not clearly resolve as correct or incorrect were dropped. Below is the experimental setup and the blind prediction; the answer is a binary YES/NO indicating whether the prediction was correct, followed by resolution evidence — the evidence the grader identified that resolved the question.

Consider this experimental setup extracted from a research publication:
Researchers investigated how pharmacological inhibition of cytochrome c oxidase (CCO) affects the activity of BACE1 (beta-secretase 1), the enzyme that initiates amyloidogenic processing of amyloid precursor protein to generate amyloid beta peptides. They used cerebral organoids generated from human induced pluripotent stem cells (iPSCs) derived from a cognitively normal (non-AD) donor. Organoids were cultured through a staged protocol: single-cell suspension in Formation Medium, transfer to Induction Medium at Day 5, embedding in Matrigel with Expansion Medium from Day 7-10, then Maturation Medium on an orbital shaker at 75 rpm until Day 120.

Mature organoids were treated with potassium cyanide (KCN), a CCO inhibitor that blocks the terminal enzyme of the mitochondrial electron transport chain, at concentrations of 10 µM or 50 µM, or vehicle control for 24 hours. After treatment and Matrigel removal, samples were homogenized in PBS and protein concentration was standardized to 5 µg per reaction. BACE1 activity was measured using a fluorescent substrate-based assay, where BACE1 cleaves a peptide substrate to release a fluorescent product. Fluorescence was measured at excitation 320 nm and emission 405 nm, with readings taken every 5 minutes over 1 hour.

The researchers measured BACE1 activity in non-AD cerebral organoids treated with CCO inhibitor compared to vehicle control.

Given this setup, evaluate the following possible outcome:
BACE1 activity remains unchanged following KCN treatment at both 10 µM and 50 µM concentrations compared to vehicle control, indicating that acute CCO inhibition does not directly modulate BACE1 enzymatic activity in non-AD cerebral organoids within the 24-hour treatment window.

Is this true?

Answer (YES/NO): NO